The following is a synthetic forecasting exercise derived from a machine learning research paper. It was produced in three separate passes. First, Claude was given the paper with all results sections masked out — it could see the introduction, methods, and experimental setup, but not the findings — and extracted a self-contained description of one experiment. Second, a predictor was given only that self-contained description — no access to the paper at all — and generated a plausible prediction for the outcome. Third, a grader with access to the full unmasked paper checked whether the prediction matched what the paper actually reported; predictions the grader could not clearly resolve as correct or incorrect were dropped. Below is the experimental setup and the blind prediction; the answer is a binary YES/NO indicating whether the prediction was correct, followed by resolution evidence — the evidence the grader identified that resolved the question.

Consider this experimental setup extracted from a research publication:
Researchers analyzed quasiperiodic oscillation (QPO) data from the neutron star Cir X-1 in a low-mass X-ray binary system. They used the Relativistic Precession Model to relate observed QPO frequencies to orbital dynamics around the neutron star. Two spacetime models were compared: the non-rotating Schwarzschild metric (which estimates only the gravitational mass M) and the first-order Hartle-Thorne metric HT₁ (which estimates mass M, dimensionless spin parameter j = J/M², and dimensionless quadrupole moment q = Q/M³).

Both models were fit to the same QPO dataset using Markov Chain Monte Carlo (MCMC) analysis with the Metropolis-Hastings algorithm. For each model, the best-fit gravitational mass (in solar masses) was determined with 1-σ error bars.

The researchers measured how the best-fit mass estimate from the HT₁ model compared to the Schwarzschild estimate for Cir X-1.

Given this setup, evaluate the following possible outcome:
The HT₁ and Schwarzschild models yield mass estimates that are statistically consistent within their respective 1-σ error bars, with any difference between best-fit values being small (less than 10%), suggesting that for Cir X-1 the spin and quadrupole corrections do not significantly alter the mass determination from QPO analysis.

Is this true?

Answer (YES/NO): NO